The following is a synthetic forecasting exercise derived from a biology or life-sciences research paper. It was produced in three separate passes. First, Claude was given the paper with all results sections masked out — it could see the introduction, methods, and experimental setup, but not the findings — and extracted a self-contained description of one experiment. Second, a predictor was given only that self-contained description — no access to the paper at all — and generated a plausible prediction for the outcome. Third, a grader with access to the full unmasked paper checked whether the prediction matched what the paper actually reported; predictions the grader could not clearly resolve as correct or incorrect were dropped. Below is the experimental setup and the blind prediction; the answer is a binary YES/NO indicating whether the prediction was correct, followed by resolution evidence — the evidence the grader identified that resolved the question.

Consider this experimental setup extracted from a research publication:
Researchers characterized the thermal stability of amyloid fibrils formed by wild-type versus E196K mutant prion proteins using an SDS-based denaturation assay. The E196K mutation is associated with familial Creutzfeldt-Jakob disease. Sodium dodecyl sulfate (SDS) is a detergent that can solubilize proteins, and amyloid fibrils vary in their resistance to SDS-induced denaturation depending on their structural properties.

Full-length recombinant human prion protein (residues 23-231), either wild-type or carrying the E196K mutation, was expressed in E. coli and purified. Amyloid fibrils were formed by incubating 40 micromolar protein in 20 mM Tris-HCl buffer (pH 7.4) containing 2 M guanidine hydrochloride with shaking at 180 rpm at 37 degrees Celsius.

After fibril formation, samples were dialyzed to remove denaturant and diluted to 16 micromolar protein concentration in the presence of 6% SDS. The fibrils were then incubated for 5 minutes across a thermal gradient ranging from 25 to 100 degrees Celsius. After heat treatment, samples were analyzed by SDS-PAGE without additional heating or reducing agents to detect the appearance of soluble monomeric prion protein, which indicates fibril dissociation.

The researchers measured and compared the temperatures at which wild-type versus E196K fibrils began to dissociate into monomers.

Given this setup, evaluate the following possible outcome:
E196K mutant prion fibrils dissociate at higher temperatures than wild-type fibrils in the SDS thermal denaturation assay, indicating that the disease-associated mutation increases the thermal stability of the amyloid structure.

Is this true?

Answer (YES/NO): NO